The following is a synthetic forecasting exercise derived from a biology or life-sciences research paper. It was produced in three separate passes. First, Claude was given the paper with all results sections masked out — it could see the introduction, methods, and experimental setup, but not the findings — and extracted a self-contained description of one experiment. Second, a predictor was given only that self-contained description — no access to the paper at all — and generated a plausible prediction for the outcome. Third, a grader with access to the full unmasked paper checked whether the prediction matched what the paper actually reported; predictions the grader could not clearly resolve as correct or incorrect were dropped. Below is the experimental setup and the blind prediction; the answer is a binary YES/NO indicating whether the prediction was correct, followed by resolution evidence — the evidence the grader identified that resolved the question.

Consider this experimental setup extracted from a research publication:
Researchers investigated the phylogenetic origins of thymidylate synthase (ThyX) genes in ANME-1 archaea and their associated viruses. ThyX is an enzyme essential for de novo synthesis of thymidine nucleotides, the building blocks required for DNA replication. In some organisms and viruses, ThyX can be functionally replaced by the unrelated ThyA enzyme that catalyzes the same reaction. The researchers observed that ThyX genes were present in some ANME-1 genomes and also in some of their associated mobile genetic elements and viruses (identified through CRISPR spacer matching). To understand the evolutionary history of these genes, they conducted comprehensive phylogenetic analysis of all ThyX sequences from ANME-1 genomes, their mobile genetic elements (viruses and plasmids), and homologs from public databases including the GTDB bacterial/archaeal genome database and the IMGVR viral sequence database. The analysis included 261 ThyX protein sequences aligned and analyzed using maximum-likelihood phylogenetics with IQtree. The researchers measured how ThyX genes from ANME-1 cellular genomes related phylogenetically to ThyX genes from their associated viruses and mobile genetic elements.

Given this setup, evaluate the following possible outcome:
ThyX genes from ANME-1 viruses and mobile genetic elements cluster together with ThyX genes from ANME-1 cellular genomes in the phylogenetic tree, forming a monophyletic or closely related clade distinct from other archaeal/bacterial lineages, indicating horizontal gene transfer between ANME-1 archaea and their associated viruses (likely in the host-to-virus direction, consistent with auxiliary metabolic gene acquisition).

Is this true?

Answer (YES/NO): NO